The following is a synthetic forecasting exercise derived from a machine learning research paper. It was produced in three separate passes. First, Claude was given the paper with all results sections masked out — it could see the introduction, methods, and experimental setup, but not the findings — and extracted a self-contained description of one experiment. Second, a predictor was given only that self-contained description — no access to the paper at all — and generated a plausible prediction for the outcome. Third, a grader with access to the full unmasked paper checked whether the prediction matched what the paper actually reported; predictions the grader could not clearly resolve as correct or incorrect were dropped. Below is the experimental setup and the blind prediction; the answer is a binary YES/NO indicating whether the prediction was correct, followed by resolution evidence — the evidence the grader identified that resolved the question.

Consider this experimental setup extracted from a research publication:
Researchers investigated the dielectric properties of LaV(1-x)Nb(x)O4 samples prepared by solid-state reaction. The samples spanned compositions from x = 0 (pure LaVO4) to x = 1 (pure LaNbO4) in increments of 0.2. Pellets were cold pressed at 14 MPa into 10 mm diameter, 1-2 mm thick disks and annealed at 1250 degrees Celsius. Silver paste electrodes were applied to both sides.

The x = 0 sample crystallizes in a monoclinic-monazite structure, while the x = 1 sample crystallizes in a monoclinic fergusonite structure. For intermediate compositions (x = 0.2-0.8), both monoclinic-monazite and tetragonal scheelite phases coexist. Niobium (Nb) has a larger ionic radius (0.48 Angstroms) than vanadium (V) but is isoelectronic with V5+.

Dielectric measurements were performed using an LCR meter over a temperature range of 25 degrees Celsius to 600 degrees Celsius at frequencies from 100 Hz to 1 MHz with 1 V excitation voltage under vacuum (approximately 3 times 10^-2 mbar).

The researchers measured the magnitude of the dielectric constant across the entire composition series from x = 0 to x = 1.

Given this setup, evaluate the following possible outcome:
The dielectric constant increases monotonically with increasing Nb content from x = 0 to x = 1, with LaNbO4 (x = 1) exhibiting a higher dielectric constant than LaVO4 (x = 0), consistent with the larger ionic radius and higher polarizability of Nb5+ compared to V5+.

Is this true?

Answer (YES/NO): NO